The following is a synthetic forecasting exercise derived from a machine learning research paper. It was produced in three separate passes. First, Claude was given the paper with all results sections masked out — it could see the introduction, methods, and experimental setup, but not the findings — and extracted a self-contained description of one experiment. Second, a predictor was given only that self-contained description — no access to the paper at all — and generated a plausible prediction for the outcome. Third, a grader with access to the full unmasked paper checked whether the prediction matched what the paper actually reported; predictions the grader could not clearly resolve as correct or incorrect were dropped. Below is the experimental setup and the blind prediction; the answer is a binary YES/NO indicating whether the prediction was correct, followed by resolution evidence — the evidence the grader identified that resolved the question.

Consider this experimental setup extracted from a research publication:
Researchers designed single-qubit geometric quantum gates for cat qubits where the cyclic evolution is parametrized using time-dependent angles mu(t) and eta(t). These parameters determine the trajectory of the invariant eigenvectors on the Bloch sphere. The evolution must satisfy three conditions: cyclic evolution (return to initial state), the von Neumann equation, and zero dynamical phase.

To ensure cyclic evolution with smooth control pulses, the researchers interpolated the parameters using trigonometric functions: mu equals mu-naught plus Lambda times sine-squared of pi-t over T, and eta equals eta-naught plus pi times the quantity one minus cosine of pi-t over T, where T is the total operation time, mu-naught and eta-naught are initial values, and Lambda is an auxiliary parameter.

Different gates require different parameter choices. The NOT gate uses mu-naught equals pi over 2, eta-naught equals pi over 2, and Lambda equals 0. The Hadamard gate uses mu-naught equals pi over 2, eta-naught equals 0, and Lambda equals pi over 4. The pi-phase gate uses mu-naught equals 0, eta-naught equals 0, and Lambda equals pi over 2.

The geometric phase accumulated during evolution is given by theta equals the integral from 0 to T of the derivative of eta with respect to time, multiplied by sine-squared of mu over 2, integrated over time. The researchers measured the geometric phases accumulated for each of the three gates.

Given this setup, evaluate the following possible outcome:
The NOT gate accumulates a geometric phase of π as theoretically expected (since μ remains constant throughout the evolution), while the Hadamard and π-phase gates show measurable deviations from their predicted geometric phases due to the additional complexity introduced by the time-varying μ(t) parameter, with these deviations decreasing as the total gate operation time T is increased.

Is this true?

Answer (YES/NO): NO